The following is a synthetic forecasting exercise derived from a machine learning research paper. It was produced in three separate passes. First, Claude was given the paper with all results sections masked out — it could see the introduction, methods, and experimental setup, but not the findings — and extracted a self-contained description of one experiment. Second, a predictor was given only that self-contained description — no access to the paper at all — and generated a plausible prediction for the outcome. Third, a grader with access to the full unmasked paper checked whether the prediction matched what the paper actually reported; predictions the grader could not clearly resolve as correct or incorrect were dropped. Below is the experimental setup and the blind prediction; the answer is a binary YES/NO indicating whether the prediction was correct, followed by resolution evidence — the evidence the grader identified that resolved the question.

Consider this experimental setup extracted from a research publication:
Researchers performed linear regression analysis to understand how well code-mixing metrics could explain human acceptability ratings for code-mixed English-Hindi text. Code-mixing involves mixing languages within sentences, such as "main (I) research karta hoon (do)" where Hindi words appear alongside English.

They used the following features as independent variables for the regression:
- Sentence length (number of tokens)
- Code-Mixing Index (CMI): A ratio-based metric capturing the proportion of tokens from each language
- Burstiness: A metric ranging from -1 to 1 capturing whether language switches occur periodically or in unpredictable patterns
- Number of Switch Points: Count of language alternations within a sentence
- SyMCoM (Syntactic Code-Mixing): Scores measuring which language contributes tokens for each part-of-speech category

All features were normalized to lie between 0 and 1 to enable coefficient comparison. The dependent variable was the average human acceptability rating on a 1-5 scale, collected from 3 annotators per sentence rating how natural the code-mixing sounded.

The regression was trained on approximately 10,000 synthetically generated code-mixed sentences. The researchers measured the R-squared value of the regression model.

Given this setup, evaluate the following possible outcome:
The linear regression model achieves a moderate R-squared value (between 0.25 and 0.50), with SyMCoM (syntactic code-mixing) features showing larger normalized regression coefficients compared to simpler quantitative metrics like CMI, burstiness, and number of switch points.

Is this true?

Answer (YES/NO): NO